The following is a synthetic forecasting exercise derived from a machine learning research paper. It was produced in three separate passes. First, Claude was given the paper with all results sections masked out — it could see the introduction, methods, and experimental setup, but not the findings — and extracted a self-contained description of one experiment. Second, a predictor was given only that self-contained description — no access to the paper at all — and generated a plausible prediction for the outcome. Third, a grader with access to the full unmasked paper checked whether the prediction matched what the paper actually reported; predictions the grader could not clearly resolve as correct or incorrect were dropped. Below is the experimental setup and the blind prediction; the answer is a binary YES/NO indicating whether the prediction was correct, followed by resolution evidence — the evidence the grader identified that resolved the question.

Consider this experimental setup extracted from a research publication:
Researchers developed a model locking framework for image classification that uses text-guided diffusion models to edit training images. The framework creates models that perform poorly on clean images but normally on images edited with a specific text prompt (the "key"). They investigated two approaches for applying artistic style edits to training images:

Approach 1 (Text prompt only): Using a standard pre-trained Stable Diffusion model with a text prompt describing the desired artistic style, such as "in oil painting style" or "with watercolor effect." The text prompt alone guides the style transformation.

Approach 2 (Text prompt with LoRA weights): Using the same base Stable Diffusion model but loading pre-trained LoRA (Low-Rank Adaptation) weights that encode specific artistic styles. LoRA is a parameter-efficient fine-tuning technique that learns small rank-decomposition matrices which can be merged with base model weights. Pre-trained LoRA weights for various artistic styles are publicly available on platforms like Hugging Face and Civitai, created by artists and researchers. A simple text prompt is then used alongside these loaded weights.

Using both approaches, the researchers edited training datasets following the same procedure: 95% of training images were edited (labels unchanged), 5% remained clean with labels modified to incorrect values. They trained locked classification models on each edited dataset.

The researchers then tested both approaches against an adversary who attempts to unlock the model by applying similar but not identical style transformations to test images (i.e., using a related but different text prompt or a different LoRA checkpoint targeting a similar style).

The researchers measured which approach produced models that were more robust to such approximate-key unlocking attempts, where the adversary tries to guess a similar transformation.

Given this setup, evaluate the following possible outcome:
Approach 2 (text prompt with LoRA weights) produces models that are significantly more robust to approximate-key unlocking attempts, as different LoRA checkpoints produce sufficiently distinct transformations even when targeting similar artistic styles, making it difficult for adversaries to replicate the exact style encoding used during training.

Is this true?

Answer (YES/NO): YES